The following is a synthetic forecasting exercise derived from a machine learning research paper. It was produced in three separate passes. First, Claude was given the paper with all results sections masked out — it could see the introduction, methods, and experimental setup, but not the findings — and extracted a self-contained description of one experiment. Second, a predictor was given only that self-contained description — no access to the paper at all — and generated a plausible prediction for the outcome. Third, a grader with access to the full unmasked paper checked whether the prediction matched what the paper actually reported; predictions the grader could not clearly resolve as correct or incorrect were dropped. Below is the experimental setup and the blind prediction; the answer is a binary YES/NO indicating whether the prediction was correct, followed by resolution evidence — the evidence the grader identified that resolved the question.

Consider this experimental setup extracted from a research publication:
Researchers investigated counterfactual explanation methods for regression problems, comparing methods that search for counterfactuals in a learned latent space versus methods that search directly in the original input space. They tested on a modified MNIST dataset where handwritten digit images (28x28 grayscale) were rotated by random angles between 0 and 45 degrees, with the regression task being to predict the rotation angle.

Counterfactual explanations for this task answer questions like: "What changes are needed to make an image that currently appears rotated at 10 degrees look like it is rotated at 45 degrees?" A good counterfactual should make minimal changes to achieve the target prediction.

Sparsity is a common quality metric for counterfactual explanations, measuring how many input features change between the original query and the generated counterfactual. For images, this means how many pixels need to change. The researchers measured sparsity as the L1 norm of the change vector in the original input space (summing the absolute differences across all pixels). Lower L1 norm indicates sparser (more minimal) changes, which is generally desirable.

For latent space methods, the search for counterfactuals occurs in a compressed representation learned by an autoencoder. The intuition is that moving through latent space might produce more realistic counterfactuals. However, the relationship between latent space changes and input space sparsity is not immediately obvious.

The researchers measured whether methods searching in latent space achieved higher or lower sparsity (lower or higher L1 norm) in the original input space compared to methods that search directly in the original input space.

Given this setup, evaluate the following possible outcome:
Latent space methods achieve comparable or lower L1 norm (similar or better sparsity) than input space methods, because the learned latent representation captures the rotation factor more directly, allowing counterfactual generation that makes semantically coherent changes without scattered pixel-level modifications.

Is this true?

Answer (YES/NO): NO